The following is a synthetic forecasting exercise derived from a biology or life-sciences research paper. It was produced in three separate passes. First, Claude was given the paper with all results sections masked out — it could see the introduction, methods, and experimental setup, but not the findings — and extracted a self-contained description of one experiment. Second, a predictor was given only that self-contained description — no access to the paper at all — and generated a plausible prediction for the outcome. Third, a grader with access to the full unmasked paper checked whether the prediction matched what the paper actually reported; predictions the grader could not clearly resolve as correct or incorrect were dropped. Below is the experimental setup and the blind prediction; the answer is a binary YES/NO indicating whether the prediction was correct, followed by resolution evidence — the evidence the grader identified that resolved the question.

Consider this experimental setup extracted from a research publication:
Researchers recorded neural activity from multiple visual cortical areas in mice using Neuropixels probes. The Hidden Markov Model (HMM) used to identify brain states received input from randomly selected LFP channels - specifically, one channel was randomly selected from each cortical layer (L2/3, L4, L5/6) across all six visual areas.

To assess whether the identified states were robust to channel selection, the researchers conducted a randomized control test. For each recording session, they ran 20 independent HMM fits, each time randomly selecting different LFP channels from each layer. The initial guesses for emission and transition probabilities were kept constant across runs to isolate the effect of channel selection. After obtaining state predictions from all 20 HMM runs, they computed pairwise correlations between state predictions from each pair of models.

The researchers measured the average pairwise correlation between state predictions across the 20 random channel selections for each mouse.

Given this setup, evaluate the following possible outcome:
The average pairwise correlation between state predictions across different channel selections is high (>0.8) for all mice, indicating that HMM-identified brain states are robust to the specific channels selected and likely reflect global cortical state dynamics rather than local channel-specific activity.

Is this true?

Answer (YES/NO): NO